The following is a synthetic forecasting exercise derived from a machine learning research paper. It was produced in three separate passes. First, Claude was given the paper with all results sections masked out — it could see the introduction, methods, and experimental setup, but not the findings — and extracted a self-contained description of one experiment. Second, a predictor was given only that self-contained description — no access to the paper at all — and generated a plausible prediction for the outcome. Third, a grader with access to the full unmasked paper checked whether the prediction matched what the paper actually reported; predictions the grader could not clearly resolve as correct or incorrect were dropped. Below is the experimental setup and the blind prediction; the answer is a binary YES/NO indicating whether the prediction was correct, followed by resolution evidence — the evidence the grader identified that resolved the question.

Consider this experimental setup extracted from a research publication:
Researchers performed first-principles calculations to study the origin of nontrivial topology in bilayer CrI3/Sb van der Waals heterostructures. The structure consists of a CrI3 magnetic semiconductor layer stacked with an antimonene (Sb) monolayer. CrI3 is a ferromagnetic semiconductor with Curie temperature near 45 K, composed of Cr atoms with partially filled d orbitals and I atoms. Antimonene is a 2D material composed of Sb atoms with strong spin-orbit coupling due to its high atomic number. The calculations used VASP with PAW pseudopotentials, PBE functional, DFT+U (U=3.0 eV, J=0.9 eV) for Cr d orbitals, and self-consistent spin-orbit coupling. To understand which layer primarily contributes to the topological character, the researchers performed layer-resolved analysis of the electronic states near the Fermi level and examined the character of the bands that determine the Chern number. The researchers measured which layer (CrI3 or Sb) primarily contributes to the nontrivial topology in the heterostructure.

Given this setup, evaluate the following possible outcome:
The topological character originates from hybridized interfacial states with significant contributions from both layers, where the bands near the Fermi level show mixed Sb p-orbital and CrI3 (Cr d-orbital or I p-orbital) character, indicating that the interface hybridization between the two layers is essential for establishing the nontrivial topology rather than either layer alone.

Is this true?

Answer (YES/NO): NO